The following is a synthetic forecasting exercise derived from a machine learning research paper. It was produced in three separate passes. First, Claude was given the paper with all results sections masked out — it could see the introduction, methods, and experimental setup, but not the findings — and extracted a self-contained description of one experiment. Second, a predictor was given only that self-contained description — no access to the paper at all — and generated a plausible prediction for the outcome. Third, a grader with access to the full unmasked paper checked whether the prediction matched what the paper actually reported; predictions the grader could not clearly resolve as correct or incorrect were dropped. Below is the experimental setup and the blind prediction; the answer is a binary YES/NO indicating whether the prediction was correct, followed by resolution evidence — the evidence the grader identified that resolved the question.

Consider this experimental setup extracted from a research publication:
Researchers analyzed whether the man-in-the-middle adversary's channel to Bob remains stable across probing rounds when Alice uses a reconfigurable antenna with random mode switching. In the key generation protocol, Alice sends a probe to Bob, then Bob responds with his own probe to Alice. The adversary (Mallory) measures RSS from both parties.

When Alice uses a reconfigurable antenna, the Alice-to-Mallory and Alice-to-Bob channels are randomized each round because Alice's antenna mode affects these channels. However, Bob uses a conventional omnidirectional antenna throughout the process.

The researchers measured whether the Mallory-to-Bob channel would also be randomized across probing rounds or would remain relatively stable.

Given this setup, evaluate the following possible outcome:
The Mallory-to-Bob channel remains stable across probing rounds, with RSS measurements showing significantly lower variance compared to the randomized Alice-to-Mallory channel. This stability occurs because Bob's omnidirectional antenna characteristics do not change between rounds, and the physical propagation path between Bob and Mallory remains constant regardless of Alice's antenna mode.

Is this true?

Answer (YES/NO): YES